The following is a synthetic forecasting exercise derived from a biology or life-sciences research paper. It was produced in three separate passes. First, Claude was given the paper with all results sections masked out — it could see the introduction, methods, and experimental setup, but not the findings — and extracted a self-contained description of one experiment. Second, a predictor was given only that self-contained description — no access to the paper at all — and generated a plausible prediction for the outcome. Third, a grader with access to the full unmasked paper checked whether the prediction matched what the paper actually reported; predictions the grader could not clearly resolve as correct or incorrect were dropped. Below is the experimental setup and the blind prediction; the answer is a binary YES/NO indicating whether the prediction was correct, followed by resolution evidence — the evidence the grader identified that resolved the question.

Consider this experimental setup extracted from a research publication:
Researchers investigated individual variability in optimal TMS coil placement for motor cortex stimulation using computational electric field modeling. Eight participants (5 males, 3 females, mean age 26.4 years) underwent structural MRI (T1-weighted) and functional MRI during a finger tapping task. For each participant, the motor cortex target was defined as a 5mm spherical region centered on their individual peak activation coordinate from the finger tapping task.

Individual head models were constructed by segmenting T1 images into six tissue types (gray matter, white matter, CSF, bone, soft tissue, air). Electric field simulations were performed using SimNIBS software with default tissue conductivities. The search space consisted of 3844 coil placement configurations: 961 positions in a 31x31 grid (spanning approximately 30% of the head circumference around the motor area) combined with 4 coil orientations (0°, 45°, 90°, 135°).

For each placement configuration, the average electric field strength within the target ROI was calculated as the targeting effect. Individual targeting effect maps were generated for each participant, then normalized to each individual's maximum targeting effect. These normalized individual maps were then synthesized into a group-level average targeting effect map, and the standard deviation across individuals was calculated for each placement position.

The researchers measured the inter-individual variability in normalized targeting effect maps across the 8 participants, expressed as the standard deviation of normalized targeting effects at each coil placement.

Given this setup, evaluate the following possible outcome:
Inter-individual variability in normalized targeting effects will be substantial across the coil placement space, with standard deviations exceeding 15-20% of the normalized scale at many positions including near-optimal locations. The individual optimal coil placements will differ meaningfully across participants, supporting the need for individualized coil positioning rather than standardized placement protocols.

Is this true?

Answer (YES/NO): NO